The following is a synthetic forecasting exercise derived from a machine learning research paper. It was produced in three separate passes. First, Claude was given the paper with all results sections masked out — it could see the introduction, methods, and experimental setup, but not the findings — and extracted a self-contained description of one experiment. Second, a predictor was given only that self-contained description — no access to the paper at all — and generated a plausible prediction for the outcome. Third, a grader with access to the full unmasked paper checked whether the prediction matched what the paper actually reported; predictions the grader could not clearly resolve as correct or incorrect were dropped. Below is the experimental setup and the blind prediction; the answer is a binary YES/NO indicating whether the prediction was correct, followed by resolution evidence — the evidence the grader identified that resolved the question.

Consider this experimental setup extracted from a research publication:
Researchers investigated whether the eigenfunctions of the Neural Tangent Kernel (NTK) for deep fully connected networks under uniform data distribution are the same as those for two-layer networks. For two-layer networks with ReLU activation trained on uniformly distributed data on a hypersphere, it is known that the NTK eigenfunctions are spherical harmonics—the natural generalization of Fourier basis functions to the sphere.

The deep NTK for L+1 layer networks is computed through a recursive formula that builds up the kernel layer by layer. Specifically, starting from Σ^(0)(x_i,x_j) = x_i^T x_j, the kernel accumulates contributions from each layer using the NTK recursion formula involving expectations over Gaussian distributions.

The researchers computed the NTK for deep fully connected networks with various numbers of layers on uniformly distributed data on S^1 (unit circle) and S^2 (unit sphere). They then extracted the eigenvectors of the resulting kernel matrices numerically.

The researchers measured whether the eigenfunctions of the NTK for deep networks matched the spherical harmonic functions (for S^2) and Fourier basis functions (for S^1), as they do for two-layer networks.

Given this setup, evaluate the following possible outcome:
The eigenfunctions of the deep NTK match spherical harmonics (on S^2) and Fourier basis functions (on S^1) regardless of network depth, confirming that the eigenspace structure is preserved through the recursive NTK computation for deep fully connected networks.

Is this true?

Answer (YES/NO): YES